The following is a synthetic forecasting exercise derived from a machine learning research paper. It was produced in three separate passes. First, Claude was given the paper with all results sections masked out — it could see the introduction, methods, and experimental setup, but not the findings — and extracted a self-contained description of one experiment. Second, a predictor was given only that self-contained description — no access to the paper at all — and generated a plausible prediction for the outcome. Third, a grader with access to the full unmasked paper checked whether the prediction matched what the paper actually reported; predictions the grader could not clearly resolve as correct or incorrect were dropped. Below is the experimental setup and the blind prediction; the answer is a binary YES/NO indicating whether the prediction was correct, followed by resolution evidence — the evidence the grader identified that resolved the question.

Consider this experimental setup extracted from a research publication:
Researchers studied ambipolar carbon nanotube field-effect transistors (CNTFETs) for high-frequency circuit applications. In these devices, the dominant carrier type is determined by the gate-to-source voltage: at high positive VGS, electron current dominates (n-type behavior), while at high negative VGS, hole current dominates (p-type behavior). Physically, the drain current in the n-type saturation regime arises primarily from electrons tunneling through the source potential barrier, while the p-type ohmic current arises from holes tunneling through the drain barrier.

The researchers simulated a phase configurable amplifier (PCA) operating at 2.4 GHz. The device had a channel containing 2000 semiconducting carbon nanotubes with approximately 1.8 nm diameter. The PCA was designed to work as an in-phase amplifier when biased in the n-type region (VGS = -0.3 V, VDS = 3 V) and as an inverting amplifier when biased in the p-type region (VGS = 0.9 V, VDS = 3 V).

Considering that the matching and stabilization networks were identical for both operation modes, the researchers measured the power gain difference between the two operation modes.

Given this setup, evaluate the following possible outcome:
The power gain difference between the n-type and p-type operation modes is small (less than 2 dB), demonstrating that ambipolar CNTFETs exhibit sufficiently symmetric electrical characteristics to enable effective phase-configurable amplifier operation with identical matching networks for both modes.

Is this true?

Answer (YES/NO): NO